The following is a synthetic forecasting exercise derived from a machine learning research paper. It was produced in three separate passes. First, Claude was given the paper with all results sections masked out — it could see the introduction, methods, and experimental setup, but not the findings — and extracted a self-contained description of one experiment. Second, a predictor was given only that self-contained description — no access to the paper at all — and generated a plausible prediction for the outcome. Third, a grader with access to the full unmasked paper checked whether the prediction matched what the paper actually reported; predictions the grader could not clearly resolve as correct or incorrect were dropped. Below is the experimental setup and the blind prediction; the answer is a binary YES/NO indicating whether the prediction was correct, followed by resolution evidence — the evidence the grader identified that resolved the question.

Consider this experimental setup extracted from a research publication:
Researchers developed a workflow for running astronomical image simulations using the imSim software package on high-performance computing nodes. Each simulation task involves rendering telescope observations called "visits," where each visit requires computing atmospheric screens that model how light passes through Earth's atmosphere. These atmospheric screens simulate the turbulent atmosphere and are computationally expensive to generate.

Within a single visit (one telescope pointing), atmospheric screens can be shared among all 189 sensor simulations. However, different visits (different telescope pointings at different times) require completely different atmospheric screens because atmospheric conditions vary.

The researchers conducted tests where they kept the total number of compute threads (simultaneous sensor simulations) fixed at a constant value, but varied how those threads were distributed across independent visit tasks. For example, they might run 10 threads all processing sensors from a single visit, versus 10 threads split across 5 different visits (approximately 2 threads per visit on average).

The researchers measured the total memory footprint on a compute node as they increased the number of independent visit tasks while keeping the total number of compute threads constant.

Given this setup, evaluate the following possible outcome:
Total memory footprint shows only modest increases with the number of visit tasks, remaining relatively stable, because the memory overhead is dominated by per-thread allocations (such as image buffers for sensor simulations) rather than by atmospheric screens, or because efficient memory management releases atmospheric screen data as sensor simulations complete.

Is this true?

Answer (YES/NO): NO